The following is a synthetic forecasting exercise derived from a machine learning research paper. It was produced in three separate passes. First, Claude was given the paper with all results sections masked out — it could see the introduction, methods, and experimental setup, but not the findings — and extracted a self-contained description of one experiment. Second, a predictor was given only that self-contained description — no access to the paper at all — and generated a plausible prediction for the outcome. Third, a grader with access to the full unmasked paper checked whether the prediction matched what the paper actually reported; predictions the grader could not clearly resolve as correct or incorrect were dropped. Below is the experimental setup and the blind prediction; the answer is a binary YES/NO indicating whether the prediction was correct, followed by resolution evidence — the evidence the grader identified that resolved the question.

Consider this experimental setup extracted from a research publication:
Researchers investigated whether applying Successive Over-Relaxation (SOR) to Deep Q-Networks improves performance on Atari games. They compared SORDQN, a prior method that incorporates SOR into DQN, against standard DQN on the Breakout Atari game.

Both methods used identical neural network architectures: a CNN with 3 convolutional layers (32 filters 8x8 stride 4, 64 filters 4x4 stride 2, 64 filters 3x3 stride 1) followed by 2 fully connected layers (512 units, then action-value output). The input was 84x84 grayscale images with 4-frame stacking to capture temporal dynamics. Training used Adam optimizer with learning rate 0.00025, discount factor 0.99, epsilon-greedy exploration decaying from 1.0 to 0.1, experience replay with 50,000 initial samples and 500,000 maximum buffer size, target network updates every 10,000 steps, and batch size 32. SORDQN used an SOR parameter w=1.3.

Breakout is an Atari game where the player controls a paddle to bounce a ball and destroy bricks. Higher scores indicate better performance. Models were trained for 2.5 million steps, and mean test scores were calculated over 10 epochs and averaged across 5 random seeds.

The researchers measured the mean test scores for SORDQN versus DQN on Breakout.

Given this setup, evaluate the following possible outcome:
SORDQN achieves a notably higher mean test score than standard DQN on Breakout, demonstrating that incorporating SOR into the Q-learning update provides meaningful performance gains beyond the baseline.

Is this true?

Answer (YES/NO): NO